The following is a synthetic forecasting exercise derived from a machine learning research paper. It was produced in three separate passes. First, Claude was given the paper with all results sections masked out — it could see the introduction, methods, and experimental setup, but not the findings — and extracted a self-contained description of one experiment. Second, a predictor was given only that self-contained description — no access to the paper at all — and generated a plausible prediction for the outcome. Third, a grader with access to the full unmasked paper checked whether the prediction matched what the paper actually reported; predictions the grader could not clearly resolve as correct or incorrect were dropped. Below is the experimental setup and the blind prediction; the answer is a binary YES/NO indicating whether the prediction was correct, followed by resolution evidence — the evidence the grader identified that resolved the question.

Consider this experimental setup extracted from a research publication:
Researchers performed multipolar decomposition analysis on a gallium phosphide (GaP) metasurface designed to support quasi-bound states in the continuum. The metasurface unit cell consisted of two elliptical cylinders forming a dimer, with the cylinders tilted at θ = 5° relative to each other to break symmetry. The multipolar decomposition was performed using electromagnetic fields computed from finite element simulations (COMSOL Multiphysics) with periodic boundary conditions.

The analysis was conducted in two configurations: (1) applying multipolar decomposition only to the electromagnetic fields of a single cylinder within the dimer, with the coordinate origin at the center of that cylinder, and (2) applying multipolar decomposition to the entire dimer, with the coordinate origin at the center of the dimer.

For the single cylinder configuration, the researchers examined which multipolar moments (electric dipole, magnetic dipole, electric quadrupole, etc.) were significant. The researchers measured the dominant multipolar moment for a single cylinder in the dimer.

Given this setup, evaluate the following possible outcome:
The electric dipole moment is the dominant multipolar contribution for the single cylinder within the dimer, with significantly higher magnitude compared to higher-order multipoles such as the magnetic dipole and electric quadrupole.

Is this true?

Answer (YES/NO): YES